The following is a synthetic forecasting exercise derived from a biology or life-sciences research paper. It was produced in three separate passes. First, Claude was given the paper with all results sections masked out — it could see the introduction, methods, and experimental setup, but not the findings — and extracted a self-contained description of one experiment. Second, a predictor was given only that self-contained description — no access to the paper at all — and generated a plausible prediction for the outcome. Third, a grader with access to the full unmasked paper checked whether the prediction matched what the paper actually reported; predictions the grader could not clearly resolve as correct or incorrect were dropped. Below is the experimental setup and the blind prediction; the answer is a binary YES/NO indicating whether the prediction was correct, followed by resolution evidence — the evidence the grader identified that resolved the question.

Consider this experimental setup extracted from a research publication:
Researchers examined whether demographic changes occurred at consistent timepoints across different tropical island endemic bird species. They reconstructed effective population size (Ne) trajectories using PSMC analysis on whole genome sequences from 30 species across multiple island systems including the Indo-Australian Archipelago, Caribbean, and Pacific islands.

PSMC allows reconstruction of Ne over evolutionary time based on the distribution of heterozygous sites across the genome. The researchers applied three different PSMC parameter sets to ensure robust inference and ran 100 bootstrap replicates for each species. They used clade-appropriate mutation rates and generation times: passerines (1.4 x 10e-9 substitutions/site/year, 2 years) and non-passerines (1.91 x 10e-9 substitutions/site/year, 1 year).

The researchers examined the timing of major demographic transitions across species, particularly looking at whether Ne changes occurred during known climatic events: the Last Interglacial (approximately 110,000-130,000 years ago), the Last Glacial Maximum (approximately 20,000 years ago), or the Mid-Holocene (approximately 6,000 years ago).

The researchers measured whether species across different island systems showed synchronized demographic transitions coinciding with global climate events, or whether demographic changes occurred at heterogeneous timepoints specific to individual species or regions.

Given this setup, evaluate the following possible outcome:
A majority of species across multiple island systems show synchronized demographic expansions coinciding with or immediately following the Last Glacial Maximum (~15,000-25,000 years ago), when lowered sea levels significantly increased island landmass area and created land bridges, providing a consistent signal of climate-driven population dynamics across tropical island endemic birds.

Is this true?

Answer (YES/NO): NO